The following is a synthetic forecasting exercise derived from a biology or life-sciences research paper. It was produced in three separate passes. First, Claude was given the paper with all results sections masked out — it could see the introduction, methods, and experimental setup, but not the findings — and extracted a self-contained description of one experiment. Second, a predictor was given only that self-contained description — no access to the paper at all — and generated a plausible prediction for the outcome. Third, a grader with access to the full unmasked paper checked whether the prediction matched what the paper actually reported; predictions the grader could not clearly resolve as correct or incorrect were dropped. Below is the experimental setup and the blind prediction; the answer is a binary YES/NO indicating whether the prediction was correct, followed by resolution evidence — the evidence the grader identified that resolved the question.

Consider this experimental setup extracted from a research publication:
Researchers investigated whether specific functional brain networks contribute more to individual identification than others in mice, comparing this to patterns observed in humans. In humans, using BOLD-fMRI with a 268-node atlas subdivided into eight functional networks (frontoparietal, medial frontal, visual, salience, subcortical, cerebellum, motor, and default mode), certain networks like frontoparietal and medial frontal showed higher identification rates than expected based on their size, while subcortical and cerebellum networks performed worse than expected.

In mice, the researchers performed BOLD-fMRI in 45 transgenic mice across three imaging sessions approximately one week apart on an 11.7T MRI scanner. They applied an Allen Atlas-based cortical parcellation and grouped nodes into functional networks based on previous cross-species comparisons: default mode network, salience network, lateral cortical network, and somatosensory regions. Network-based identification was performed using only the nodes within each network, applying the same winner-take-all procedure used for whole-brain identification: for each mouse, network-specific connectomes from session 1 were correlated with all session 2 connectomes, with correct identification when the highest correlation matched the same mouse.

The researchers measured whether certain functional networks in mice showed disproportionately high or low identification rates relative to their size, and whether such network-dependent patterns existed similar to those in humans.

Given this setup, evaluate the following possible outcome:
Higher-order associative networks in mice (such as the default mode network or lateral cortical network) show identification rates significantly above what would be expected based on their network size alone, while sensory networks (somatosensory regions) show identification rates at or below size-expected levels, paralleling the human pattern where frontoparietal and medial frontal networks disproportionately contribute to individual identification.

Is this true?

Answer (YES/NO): NO